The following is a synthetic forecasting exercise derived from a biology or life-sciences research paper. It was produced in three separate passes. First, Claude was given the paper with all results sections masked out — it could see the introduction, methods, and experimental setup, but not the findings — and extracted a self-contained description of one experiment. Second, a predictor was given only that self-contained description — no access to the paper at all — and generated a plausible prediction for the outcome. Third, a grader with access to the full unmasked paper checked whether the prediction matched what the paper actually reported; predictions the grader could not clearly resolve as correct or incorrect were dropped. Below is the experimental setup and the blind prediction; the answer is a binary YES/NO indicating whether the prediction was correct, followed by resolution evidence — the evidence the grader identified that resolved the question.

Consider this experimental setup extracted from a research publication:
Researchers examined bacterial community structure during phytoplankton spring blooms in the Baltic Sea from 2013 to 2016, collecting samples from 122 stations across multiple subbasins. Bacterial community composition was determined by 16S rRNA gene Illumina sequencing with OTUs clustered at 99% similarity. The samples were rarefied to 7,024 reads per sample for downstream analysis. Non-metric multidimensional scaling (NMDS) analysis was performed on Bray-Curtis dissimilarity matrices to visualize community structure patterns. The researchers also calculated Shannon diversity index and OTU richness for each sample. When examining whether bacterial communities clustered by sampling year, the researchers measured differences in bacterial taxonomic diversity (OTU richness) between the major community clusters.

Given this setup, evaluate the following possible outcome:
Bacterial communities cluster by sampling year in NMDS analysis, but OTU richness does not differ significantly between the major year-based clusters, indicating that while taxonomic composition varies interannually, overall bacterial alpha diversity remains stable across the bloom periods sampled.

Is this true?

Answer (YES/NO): NO